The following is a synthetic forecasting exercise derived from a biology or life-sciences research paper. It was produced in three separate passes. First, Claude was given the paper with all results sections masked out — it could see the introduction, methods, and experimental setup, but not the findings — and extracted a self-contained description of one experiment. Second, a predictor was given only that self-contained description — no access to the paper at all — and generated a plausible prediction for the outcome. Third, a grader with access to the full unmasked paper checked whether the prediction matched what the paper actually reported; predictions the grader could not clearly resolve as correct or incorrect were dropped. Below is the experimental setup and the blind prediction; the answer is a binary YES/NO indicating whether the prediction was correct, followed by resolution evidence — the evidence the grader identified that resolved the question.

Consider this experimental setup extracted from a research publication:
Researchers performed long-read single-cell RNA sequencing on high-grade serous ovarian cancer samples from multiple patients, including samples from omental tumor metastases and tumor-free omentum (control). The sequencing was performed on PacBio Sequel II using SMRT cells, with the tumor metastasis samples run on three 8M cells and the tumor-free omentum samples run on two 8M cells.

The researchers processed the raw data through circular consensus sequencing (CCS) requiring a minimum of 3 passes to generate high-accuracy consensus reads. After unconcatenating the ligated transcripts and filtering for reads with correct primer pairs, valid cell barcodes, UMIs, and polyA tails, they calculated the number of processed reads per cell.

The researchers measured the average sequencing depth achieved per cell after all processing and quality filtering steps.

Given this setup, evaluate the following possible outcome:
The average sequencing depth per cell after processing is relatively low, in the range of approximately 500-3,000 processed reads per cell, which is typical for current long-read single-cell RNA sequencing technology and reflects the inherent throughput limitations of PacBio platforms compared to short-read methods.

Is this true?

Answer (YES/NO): NO